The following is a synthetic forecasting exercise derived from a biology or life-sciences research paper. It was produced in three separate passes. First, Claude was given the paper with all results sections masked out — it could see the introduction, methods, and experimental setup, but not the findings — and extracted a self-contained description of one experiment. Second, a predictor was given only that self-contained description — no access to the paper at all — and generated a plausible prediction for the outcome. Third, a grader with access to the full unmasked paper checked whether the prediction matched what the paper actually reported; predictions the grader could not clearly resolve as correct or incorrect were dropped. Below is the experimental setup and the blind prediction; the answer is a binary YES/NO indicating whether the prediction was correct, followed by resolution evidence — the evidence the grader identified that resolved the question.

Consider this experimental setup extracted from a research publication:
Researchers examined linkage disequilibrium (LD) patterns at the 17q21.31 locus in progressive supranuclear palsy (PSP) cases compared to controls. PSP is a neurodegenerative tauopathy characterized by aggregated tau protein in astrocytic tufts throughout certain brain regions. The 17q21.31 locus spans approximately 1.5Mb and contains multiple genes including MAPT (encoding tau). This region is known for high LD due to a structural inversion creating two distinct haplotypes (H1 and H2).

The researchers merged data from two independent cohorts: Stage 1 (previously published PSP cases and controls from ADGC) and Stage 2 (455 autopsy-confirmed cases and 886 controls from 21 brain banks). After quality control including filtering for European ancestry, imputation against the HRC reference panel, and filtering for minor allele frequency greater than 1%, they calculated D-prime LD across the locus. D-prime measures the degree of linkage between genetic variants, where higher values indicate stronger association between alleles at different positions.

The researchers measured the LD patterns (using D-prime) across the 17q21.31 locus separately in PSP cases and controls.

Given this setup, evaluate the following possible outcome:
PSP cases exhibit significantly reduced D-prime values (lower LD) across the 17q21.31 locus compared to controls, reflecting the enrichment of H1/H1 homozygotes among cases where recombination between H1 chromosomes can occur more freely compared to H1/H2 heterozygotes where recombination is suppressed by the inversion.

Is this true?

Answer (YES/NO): NO